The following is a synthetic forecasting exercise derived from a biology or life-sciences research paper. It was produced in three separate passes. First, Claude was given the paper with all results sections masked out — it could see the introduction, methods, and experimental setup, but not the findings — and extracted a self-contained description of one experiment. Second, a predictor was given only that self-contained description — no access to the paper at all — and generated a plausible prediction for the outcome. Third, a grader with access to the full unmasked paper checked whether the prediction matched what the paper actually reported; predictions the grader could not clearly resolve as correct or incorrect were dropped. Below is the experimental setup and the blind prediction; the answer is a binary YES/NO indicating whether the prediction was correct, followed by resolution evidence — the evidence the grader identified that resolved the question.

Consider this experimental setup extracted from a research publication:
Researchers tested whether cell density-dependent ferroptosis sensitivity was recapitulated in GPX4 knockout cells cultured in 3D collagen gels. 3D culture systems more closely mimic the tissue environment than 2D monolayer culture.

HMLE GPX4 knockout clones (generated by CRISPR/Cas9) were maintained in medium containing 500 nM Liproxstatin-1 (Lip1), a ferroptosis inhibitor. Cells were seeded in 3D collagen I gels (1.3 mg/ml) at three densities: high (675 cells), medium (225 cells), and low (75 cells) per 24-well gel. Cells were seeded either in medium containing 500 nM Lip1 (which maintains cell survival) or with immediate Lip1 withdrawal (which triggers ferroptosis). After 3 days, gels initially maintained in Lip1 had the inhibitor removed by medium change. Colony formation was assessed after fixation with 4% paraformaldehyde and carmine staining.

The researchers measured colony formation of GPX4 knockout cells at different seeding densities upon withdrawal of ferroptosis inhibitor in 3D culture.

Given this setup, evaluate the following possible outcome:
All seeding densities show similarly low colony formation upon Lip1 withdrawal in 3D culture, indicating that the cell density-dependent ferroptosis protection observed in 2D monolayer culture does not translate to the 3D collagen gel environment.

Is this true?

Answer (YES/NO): YES